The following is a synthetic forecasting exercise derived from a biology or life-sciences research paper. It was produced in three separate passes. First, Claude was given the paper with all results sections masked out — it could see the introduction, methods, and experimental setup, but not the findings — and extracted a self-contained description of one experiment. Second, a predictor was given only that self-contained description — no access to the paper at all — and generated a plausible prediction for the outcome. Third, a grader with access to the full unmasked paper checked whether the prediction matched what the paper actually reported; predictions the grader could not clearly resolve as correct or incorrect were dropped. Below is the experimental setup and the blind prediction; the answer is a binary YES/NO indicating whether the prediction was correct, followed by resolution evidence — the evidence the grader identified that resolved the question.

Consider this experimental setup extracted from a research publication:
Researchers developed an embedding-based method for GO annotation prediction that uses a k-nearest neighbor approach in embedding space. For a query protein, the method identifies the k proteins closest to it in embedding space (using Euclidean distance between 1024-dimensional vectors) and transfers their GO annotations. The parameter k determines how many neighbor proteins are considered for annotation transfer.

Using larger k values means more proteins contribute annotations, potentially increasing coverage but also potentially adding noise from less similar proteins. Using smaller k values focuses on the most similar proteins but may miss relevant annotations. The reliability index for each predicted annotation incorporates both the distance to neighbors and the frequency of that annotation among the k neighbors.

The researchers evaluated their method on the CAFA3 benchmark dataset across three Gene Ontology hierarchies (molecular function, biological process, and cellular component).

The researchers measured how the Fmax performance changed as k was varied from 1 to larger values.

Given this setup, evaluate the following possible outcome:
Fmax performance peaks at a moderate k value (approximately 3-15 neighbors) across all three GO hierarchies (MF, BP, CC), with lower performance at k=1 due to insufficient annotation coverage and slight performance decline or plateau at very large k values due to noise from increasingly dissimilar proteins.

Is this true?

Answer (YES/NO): NO